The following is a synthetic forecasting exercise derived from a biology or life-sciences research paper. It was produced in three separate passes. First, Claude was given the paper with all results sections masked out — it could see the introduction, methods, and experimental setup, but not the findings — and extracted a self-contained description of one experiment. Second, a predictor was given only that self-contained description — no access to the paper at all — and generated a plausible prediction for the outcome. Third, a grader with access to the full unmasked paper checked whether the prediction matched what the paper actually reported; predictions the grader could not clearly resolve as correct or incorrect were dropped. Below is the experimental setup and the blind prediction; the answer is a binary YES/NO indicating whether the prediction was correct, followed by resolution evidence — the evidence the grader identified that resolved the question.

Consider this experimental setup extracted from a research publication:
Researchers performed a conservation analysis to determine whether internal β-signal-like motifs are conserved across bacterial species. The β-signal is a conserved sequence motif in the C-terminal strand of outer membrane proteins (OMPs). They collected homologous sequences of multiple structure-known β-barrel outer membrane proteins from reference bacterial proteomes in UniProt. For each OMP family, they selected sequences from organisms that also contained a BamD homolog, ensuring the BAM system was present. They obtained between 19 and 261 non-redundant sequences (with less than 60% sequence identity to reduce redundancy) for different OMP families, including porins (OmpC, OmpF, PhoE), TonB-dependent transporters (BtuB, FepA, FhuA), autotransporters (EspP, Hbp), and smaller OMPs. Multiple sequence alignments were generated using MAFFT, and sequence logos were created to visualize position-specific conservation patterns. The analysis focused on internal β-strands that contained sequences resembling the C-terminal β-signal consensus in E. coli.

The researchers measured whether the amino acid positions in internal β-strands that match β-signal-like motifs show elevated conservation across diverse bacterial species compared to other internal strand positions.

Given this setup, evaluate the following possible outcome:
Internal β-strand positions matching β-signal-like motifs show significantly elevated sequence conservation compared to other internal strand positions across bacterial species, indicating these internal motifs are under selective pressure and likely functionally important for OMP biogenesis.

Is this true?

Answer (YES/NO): YES